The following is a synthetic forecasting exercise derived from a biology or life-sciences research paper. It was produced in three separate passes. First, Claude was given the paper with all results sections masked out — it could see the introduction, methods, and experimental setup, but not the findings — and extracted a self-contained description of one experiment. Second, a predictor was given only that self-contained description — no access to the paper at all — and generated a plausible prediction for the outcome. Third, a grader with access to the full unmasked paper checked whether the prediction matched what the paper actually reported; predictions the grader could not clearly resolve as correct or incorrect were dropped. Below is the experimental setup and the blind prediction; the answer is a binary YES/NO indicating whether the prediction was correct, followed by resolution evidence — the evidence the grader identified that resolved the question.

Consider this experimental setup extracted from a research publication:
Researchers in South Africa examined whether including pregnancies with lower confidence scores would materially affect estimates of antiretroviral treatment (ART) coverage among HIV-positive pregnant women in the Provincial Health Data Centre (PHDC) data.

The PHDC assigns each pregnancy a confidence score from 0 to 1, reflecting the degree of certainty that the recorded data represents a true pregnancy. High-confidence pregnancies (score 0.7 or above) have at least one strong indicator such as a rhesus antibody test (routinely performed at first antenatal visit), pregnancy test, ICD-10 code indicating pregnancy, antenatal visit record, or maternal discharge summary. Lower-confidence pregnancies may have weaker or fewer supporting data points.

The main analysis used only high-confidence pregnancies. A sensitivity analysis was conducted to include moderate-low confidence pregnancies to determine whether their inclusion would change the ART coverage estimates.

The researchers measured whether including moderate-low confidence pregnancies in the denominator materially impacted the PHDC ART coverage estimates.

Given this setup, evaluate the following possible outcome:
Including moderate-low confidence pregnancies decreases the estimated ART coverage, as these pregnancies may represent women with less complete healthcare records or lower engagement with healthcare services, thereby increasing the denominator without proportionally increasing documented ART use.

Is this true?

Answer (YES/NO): NO